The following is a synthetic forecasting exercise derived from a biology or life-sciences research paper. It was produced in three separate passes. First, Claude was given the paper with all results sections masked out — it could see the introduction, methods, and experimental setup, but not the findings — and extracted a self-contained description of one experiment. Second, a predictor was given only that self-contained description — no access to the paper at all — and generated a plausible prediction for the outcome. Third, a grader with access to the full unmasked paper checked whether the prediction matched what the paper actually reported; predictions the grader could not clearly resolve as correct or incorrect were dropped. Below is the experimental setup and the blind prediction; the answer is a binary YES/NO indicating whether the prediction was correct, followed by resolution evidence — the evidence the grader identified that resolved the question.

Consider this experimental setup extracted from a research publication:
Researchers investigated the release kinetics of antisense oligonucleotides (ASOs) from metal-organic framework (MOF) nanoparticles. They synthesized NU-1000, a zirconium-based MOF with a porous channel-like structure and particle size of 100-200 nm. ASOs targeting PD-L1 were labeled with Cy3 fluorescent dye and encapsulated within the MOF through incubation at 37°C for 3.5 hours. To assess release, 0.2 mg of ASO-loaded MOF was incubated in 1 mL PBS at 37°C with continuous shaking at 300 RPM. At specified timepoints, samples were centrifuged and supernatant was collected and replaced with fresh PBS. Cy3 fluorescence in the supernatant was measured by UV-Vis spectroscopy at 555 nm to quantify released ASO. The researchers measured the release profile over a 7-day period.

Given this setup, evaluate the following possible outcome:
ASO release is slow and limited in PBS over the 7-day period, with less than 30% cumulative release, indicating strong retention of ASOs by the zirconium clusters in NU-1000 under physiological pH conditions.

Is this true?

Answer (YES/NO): NO